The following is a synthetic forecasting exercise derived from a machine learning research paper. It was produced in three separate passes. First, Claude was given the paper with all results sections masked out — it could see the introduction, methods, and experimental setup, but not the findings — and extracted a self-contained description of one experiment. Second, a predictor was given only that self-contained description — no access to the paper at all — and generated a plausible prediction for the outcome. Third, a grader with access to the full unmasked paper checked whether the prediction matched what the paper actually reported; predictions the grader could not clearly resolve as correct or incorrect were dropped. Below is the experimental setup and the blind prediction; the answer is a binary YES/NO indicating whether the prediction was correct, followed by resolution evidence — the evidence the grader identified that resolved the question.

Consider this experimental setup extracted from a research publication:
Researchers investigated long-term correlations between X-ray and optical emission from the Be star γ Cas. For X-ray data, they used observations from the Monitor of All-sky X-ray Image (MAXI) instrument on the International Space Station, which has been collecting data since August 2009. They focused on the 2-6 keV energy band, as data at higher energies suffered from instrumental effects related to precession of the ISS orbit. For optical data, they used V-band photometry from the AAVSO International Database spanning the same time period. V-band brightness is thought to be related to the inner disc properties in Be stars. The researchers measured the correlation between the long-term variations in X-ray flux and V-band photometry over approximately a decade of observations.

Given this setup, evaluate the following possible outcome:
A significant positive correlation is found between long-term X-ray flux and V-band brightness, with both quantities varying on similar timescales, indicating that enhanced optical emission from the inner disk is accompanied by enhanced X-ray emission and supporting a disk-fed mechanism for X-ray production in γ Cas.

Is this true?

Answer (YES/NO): NO